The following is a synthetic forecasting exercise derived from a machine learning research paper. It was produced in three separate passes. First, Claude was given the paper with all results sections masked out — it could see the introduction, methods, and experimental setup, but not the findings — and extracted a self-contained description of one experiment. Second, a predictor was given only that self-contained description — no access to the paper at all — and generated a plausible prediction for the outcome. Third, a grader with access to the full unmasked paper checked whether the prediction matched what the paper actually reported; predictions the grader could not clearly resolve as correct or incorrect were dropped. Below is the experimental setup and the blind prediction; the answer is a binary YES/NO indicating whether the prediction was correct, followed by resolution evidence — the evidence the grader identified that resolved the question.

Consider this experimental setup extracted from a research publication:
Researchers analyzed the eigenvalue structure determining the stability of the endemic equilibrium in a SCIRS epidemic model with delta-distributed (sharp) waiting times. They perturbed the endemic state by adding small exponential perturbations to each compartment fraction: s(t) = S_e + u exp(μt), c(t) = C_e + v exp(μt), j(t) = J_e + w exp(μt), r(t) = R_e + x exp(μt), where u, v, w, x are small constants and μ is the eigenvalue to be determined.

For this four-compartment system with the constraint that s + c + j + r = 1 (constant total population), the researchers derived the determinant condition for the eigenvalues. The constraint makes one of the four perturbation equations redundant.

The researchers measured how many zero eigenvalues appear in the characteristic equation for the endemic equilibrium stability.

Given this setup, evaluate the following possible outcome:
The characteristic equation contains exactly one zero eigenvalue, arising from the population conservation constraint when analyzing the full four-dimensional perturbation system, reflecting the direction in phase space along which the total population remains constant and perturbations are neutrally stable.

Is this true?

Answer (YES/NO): NO